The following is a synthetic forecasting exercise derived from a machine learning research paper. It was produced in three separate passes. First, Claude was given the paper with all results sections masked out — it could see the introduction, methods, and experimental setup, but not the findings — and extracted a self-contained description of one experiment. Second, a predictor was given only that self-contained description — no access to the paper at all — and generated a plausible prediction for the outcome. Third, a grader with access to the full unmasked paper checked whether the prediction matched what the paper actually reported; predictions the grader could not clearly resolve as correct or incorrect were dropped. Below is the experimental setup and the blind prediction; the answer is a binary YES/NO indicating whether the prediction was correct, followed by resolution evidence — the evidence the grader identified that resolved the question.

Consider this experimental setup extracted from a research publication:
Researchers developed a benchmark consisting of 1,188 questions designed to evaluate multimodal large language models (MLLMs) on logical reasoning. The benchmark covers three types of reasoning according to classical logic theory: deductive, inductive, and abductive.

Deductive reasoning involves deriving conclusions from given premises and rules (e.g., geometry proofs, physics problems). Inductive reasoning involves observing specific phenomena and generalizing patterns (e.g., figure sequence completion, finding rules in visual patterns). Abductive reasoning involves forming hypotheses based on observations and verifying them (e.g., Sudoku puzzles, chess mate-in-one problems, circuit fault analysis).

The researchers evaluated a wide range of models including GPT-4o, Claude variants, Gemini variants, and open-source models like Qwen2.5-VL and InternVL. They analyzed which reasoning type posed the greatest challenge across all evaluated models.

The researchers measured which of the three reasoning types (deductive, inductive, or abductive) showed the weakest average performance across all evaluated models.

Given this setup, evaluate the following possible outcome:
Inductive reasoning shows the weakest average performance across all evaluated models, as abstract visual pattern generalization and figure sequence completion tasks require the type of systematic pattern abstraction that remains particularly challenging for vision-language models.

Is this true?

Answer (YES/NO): NO